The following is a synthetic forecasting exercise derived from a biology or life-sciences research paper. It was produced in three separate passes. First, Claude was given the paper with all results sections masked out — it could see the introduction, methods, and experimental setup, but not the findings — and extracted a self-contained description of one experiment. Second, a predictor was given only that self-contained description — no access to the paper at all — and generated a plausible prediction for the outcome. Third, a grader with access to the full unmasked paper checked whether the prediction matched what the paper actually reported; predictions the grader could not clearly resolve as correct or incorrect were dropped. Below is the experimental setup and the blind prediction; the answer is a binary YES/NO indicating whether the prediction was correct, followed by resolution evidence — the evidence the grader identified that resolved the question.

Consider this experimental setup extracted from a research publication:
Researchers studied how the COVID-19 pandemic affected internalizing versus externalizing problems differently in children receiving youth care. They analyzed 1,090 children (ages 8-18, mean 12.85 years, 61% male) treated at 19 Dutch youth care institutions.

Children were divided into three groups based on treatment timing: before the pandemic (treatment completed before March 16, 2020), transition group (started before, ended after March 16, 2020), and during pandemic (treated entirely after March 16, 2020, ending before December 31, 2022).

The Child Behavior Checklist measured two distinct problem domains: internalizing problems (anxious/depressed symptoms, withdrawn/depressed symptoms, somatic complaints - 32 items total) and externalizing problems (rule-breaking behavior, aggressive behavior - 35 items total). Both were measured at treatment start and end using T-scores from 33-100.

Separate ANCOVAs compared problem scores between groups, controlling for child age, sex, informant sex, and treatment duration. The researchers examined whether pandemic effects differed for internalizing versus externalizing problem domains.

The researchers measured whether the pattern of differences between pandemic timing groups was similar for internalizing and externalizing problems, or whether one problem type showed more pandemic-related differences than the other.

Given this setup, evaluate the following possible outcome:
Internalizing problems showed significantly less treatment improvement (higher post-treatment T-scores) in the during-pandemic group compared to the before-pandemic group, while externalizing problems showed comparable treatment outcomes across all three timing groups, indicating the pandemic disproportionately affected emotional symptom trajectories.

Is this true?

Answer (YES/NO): NO